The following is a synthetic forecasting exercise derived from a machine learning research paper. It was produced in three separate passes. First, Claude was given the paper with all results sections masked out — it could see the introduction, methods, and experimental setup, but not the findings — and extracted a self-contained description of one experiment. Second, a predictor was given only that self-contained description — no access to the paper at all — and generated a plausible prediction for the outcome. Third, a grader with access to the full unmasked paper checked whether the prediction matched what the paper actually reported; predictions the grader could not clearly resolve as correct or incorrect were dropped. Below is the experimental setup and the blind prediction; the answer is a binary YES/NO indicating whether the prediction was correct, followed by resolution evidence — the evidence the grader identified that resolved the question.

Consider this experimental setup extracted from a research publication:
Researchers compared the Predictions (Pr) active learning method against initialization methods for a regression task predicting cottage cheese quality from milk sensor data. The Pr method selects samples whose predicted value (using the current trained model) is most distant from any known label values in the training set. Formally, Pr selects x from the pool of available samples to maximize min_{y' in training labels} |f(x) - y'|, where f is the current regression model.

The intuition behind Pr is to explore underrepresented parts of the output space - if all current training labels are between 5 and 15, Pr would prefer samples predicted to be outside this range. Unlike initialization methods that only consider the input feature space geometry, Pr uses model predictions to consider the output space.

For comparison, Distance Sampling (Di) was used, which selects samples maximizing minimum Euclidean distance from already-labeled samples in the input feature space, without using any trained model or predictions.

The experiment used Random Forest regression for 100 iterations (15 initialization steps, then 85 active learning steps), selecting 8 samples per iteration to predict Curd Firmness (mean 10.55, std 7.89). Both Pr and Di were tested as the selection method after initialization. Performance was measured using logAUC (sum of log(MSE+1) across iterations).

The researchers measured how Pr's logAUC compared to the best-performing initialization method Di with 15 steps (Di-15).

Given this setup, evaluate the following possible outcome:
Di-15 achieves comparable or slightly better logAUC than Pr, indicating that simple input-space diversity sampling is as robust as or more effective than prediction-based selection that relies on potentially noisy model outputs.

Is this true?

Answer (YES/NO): YES